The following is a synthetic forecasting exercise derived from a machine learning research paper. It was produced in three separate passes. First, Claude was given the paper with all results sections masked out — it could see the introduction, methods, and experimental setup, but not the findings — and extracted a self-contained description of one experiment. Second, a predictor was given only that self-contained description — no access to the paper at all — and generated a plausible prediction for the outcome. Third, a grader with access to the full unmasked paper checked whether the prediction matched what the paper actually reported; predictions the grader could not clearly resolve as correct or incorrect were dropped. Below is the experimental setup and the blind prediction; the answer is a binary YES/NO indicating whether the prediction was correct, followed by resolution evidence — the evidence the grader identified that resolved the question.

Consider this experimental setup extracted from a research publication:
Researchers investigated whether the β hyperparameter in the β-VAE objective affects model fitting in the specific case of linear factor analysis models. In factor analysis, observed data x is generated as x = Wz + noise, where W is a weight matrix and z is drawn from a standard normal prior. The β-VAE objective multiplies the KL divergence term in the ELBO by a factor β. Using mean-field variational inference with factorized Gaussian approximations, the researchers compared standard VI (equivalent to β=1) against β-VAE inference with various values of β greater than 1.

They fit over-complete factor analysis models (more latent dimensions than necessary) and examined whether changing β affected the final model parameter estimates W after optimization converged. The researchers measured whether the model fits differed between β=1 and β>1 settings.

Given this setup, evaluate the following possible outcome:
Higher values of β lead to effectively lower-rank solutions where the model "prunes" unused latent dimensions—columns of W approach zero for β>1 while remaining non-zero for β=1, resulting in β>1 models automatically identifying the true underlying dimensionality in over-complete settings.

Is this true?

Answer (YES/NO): NO